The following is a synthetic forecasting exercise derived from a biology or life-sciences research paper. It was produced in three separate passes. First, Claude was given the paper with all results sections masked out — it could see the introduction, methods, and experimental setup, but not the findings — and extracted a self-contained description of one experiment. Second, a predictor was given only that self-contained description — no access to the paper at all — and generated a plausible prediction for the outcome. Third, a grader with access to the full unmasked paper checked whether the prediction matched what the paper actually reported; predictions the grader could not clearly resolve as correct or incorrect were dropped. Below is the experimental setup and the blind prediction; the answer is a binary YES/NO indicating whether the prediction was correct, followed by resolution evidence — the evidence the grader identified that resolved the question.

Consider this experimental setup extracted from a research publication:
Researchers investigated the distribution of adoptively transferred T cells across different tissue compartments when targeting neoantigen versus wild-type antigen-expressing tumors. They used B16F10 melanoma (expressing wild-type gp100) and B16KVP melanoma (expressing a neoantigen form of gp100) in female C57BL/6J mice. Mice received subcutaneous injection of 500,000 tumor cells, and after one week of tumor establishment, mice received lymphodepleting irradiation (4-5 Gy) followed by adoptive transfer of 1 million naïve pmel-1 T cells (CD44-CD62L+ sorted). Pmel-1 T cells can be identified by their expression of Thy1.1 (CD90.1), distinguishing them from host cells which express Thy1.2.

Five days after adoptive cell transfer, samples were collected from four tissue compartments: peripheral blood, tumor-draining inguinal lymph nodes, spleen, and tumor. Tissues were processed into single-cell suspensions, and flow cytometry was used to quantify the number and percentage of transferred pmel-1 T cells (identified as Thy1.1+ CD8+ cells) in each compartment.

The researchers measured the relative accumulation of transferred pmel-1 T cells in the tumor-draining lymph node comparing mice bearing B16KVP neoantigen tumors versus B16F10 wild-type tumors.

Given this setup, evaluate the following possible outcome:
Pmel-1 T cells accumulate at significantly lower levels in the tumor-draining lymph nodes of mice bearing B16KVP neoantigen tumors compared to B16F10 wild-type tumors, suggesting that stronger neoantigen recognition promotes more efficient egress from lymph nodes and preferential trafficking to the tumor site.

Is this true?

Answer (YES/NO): NO